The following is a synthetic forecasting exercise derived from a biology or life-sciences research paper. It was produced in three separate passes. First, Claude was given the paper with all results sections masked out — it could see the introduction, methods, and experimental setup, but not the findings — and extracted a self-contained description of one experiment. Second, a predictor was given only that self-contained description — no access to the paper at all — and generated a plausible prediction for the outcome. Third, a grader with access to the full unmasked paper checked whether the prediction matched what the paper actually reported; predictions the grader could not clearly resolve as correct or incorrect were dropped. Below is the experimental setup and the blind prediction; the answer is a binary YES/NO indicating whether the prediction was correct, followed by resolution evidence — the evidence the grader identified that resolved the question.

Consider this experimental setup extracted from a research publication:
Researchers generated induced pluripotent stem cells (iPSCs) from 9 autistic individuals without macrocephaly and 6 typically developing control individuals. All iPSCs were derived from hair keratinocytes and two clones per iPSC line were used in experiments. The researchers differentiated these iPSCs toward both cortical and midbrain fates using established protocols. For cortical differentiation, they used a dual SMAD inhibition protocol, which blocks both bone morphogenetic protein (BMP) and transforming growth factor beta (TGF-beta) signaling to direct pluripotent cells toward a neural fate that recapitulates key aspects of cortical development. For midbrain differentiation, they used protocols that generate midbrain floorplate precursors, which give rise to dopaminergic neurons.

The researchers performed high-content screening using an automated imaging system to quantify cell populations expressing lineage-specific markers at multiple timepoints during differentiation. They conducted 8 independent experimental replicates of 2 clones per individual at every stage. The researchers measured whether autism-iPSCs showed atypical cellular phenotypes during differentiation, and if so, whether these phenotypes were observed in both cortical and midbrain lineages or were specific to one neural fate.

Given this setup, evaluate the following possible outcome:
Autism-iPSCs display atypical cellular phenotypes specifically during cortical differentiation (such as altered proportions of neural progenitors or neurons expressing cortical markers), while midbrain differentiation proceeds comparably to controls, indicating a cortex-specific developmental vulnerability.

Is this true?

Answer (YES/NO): YES